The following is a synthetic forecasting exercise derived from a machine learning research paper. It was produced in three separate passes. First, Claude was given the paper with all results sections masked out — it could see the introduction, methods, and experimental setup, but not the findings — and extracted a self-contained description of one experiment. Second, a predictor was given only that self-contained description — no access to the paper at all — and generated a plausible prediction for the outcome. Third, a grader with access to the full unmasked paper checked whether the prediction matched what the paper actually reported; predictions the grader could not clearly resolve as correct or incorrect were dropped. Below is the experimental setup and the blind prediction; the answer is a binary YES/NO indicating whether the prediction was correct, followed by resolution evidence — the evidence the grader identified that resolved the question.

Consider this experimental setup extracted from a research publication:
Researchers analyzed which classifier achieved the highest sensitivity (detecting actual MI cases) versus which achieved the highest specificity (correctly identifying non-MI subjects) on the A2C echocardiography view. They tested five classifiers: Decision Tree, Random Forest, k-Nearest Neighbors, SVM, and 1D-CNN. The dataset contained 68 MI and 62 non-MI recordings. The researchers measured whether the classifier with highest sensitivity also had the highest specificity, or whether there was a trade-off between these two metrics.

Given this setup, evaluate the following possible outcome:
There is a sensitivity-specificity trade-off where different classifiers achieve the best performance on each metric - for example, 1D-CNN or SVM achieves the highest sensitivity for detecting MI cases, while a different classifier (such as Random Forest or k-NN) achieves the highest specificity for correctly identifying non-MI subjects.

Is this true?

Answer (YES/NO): YES